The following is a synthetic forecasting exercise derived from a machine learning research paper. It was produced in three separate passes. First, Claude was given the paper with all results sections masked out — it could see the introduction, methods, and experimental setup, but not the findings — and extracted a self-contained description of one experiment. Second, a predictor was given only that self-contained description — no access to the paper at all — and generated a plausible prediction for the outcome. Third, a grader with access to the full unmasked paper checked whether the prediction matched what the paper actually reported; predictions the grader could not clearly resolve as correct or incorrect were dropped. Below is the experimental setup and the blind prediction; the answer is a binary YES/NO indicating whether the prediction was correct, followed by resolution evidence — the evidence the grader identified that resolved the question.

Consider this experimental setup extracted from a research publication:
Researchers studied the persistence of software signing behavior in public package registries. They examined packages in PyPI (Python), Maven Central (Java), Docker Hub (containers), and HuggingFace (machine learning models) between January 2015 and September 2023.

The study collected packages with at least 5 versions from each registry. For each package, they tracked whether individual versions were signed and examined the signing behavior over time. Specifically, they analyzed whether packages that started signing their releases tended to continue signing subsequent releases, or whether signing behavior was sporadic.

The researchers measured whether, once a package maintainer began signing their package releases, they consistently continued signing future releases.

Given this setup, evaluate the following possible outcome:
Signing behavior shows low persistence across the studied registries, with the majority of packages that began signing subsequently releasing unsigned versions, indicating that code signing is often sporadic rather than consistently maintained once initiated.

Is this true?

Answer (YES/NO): NO